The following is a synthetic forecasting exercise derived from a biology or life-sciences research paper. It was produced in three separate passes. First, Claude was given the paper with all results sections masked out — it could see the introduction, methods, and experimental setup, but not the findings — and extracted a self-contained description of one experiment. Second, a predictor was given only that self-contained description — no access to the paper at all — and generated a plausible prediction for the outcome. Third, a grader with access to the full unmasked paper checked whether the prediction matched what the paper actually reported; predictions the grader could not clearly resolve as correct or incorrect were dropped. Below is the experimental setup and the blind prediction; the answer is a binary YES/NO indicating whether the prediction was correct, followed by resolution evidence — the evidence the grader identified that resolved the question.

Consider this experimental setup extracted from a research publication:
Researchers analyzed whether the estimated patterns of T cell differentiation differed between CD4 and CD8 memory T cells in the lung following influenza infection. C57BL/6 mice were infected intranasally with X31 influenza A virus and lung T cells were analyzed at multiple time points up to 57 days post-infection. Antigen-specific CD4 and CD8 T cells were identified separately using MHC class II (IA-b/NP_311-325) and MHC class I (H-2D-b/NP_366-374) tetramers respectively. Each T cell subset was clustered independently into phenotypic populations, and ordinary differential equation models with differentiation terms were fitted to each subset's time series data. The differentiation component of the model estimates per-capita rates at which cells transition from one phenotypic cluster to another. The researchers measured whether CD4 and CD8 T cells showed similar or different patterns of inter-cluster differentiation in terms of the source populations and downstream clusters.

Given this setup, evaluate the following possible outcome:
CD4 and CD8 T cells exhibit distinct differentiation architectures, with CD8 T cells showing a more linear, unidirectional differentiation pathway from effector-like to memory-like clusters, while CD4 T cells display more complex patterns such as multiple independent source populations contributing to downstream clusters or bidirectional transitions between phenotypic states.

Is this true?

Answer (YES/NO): NO